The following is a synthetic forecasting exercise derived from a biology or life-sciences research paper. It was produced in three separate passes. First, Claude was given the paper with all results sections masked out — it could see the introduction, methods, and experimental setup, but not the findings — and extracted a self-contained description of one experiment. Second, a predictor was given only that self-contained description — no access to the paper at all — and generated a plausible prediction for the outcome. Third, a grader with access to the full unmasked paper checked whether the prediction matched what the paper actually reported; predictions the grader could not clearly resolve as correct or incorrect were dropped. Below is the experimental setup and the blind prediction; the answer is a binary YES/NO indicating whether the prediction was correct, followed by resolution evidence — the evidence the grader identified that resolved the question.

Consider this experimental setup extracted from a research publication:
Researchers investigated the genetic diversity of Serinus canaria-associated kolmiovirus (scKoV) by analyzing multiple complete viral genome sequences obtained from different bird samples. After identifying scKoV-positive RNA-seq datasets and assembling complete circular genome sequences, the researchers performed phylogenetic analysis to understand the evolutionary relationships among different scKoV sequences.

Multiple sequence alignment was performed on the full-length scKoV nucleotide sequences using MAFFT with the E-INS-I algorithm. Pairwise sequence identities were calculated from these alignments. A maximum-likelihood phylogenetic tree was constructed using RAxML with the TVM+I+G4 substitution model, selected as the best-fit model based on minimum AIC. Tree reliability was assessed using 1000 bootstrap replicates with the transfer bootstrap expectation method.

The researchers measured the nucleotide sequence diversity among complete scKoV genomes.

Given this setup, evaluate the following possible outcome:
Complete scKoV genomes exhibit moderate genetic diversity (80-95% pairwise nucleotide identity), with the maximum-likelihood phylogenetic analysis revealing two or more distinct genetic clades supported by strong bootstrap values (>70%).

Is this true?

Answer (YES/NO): NO